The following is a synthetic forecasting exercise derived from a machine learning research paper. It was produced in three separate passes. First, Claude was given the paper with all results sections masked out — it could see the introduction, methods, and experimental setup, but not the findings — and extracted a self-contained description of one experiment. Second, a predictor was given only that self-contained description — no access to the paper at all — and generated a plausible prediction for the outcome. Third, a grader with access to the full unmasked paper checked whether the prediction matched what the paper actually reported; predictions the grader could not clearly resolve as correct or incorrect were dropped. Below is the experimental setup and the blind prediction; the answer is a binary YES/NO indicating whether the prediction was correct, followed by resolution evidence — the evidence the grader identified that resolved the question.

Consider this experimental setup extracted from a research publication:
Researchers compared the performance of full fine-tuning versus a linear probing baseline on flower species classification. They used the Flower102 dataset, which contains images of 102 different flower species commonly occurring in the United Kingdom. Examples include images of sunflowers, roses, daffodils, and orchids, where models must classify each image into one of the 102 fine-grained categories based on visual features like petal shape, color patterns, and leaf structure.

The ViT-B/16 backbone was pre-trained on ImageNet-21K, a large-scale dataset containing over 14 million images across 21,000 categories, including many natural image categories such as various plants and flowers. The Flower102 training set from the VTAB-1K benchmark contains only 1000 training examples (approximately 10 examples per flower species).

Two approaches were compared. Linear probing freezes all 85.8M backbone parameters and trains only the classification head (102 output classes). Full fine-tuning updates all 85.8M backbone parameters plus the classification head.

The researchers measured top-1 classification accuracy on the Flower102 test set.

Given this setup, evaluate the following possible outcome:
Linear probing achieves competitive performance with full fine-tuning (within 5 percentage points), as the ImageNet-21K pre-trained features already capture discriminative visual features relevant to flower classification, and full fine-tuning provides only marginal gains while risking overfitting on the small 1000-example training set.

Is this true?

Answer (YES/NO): YES